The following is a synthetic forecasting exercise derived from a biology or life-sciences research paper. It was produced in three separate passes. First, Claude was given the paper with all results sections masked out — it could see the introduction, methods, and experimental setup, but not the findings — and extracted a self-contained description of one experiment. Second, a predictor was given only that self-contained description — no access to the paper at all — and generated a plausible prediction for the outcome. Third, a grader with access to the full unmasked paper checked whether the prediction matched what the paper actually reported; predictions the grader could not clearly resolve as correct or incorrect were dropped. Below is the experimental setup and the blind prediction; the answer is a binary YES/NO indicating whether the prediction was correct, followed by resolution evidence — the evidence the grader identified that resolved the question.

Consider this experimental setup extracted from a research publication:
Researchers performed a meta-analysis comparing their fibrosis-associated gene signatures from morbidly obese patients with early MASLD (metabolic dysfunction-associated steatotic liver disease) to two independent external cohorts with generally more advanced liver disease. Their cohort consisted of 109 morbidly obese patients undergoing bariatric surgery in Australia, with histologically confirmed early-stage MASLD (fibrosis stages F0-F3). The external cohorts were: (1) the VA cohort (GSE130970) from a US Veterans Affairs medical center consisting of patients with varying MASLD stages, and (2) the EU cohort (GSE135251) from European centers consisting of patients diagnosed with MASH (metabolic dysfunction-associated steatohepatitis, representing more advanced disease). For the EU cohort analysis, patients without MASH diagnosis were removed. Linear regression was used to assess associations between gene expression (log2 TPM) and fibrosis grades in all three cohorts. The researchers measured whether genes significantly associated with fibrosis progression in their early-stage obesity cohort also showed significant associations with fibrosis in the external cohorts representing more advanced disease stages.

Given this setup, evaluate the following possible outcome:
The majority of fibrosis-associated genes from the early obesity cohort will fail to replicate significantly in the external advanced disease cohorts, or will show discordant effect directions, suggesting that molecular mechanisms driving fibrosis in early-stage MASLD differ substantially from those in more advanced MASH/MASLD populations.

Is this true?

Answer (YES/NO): YES